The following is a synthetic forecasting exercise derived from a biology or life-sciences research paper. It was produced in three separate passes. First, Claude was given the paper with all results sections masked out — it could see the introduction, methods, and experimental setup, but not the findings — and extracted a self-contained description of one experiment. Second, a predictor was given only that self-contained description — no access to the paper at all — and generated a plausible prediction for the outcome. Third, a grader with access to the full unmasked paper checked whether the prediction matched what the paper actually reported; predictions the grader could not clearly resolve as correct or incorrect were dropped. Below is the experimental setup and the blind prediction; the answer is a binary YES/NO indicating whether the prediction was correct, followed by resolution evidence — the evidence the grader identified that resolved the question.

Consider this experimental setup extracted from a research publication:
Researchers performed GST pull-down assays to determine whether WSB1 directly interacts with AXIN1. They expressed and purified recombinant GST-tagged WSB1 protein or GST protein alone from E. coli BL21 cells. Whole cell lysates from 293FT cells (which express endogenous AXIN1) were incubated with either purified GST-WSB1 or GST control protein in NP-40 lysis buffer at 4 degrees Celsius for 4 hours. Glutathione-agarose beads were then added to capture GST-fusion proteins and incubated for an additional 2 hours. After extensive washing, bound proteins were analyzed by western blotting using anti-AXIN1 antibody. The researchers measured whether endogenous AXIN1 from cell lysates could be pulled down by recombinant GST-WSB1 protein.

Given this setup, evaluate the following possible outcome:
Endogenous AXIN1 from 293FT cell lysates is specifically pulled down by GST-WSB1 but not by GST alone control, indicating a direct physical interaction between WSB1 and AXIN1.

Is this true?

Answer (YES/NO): YES